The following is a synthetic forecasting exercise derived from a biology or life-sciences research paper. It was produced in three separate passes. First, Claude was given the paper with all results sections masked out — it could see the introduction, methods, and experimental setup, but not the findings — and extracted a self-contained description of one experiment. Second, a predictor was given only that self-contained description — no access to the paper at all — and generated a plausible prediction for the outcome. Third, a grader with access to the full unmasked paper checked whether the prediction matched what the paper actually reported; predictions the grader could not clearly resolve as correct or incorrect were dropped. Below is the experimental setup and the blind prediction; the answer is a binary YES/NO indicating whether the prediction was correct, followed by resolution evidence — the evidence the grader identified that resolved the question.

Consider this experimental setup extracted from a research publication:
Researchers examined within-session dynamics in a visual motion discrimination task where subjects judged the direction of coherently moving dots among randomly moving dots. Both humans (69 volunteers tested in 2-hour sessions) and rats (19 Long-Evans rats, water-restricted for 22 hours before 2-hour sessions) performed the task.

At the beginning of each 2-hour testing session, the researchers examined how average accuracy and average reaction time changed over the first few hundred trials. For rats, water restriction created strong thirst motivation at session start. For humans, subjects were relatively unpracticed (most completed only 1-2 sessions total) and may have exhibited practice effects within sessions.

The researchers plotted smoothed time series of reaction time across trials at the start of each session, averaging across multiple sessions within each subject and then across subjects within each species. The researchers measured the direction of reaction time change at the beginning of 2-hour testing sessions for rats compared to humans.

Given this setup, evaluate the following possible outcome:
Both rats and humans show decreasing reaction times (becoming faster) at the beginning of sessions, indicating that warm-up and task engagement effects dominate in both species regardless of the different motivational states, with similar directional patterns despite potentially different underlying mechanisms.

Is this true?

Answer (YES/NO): NO